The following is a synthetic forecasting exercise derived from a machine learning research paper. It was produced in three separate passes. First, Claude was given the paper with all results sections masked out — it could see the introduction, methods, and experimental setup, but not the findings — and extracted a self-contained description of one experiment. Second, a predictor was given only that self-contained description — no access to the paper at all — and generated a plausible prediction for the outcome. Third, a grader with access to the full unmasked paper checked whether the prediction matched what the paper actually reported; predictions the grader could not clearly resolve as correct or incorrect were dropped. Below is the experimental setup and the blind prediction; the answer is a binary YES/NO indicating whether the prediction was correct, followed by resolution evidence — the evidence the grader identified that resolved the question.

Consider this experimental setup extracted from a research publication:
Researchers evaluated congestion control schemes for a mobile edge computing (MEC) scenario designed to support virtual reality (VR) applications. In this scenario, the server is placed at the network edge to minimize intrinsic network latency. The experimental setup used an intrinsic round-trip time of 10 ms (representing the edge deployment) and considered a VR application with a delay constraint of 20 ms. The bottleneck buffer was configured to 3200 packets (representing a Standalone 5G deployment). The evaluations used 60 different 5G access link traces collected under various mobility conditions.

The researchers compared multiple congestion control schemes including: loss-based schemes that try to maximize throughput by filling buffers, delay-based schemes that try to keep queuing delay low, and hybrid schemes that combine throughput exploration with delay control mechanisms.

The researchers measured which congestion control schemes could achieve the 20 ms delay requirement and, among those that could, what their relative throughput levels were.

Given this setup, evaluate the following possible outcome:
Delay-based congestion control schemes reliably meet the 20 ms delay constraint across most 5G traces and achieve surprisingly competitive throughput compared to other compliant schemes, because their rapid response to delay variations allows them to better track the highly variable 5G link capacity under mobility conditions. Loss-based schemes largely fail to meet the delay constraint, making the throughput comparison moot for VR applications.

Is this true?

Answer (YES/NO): NO